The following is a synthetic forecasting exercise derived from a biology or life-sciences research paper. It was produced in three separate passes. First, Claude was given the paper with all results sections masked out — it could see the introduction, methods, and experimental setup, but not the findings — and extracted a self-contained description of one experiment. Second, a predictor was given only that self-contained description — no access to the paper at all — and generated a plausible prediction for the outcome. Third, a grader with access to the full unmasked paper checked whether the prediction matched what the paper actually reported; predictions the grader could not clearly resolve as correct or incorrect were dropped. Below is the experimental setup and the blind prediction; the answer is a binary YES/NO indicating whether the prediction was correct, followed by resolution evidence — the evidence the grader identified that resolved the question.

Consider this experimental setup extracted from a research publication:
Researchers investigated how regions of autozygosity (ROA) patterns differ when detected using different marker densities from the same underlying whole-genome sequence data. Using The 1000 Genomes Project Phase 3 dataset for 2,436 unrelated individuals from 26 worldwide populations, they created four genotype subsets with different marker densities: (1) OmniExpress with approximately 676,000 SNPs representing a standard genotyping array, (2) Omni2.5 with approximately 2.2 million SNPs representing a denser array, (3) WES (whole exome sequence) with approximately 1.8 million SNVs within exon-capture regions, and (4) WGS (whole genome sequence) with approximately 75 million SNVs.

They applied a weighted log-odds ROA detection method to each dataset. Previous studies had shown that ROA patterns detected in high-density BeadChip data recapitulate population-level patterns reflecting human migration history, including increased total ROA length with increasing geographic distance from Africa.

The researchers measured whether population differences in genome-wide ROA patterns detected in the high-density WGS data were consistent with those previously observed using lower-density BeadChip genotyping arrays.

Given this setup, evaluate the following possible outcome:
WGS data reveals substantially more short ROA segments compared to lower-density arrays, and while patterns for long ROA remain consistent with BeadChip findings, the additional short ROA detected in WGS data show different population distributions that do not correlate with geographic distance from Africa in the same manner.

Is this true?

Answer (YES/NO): NO